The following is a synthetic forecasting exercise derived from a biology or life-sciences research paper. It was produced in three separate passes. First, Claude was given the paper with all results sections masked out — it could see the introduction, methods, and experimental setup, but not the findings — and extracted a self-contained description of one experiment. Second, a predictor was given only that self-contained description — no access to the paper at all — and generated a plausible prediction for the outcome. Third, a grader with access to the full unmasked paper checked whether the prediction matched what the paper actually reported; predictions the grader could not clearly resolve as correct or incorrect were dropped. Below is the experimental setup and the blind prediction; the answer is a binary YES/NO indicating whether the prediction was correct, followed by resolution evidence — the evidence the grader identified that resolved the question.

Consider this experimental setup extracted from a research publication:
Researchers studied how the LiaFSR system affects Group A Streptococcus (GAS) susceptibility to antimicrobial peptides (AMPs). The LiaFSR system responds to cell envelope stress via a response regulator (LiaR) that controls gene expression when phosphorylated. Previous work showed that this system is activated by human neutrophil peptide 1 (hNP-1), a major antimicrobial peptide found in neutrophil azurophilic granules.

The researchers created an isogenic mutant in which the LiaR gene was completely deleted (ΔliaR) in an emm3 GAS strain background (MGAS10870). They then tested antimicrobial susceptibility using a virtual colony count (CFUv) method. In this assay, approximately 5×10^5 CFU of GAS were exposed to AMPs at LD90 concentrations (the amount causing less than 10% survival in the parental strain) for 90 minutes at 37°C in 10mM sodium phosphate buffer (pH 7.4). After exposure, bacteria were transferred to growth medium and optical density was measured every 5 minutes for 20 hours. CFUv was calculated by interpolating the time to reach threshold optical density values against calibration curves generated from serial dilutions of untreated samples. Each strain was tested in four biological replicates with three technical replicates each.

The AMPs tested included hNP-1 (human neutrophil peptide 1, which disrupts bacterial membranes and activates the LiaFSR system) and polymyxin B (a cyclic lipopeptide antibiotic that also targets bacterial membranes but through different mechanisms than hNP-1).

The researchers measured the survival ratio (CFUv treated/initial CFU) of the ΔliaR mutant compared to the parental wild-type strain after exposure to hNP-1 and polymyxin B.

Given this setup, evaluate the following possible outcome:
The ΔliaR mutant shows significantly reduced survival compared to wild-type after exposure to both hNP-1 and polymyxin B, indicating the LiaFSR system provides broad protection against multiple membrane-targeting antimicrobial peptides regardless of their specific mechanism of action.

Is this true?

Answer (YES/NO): YES